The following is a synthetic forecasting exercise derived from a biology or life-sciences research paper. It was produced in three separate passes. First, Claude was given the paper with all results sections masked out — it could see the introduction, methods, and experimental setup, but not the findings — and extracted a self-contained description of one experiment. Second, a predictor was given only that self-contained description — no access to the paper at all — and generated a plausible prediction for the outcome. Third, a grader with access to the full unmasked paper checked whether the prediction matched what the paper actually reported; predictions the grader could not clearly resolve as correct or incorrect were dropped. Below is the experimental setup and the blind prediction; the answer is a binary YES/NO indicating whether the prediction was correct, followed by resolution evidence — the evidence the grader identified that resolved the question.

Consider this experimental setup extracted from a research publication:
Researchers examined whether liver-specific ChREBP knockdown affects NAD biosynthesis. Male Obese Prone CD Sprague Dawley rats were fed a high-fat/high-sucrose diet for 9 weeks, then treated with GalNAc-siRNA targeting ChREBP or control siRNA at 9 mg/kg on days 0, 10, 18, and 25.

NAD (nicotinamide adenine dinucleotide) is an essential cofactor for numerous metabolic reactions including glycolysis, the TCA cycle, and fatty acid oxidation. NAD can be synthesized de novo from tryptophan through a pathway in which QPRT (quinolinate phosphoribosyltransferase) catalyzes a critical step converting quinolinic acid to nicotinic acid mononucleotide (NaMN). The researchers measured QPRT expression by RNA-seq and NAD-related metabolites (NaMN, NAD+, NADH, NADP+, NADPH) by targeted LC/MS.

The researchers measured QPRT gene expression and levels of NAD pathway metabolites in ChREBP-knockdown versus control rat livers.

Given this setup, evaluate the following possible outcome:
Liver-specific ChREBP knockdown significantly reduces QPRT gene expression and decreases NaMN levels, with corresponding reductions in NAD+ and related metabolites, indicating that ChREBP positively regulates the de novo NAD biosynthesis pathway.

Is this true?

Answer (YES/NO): YES